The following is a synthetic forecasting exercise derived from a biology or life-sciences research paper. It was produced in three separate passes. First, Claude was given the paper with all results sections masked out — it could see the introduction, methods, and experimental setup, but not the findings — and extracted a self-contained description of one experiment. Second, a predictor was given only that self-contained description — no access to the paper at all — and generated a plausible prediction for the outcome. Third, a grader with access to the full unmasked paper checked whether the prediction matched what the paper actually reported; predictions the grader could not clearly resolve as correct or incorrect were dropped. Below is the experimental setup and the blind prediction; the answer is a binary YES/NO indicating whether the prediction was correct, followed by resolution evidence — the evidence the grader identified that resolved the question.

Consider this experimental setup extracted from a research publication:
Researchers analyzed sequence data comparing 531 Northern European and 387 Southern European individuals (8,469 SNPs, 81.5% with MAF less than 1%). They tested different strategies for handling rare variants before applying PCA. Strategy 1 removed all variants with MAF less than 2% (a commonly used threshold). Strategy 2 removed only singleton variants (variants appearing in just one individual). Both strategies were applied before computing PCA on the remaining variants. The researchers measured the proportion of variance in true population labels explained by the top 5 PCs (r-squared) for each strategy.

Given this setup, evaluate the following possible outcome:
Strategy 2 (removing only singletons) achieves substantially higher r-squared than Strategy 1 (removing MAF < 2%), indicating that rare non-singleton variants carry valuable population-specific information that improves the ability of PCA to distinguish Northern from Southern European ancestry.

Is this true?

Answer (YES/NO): YES